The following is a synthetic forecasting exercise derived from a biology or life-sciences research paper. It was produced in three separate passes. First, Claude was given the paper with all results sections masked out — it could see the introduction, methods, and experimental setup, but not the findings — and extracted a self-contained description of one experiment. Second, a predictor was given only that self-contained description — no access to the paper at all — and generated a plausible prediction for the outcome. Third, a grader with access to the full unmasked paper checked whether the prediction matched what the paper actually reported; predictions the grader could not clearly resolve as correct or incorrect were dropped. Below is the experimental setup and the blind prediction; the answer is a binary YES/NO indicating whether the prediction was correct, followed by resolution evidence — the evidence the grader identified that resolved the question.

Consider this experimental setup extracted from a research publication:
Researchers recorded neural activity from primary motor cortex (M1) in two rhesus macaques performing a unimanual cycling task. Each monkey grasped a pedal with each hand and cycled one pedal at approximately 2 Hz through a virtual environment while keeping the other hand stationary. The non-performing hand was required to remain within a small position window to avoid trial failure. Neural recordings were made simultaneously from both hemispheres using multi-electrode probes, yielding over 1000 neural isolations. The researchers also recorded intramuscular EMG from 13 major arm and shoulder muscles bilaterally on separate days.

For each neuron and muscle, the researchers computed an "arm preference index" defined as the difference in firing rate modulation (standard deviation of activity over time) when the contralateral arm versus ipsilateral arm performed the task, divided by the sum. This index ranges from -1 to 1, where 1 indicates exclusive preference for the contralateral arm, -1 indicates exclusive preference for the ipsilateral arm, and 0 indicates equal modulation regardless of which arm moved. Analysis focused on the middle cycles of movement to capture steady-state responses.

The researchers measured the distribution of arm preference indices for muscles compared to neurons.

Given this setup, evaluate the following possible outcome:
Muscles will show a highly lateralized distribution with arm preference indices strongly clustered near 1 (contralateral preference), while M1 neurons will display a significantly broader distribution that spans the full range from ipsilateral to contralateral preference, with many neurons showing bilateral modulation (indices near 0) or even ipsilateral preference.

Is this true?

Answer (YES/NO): YES